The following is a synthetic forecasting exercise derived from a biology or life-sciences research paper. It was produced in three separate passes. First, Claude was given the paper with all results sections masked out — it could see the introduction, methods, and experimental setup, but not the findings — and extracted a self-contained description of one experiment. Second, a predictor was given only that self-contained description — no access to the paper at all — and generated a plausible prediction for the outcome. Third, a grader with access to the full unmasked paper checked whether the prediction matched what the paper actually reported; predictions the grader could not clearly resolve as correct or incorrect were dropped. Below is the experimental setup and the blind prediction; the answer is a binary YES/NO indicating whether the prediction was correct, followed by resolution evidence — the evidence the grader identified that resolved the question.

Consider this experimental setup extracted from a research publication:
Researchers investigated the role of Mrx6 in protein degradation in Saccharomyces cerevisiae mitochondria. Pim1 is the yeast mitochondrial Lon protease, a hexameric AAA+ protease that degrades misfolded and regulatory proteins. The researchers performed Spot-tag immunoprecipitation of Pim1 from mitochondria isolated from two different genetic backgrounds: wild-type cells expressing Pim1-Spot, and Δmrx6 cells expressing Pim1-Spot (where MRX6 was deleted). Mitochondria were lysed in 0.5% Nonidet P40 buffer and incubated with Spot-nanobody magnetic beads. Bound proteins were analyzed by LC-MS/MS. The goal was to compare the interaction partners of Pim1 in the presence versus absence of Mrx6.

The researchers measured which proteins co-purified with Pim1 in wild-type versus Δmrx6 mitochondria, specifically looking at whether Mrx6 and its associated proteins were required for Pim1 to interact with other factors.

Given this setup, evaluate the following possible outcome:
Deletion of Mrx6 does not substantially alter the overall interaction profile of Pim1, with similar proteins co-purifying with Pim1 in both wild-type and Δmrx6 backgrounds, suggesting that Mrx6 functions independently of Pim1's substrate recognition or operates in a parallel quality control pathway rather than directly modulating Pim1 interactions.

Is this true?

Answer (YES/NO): NO